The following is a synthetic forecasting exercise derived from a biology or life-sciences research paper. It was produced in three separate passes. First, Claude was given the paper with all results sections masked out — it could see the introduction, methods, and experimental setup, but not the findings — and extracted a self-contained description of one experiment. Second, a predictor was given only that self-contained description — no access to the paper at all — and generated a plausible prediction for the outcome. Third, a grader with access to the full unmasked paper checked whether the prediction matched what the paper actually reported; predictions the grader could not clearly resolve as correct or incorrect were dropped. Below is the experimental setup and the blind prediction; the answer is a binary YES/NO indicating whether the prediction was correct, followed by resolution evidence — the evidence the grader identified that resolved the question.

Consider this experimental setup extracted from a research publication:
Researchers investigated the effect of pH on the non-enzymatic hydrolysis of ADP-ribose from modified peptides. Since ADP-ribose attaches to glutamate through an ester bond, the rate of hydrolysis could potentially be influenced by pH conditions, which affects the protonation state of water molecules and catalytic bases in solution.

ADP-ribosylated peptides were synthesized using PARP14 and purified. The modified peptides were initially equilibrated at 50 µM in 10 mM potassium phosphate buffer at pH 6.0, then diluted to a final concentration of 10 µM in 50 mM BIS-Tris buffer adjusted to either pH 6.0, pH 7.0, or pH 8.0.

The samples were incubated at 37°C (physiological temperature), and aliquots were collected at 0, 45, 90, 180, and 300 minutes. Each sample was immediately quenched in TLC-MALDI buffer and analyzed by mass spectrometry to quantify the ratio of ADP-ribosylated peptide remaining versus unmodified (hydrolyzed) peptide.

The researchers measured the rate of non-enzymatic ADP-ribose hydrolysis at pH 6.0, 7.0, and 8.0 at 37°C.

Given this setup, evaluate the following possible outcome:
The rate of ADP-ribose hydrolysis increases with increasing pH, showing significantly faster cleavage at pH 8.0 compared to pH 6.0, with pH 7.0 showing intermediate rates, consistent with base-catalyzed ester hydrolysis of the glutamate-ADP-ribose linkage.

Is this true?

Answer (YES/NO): YES